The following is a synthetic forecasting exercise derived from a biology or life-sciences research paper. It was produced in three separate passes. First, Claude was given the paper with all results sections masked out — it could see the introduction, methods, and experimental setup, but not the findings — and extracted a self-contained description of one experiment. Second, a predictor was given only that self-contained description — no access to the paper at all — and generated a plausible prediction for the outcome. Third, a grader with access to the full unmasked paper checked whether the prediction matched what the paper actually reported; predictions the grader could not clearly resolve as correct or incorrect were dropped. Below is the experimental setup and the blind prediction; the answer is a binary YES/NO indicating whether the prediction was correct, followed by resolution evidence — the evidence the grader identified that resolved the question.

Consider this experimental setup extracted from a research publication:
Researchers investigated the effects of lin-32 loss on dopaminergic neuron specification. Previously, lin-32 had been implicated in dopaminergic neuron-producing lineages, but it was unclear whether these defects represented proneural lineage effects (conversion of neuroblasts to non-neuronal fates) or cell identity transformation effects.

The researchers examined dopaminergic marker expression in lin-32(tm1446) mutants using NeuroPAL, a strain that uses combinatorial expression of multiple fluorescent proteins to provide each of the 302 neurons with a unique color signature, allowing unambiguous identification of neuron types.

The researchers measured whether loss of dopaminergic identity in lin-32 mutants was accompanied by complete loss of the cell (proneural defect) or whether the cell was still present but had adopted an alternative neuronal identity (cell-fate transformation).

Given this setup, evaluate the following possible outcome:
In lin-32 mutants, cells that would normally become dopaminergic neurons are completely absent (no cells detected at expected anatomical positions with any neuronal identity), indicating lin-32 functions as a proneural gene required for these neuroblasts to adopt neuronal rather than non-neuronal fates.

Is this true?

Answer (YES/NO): NO